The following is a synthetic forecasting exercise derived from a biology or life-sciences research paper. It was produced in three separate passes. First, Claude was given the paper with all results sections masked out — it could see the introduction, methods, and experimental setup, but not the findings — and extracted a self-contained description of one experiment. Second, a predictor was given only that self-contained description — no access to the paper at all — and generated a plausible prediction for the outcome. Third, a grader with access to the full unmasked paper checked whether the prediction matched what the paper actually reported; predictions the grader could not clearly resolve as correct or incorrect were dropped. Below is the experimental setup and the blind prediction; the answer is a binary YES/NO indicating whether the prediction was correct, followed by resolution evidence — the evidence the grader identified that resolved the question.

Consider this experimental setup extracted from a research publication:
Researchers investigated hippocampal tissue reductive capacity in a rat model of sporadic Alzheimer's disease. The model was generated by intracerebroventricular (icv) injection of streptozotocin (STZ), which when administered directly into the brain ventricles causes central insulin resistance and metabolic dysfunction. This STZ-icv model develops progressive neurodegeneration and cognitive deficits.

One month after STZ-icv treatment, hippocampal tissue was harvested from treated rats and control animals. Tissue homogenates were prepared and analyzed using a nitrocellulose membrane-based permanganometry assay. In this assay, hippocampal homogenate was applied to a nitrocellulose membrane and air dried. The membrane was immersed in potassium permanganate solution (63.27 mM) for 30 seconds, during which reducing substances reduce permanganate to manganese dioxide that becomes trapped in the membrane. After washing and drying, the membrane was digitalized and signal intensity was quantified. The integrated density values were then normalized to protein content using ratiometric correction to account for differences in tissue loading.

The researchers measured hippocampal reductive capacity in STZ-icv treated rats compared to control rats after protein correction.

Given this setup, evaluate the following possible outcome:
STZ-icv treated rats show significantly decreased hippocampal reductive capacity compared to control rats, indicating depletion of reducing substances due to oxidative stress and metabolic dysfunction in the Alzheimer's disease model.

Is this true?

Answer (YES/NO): NO